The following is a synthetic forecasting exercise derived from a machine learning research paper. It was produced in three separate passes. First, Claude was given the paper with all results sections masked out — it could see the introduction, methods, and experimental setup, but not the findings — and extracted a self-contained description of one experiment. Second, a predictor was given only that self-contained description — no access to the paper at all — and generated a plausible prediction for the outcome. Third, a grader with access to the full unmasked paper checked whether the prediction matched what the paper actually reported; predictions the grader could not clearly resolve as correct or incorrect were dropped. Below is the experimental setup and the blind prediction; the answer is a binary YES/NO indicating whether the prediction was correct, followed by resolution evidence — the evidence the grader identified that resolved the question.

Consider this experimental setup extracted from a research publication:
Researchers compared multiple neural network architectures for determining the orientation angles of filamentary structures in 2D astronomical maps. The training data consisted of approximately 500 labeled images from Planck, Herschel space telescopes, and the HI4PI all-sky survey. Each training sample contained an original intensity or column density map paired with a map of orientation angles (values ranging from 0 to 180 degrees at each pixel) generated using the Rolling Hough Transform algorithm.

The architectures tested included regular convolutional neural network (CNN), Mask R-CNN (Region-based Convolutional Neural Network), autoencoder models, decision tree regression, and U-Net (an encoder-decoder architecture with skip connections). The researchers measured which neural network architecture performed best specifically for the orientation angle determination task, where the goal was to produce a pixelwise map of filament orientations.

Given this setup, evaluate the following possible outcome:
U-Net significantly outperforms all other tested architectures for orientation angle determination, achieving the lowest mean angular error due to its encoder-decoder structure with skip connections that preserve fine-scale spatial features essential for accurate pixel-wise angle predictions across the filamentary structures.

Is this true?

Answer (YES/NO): NO